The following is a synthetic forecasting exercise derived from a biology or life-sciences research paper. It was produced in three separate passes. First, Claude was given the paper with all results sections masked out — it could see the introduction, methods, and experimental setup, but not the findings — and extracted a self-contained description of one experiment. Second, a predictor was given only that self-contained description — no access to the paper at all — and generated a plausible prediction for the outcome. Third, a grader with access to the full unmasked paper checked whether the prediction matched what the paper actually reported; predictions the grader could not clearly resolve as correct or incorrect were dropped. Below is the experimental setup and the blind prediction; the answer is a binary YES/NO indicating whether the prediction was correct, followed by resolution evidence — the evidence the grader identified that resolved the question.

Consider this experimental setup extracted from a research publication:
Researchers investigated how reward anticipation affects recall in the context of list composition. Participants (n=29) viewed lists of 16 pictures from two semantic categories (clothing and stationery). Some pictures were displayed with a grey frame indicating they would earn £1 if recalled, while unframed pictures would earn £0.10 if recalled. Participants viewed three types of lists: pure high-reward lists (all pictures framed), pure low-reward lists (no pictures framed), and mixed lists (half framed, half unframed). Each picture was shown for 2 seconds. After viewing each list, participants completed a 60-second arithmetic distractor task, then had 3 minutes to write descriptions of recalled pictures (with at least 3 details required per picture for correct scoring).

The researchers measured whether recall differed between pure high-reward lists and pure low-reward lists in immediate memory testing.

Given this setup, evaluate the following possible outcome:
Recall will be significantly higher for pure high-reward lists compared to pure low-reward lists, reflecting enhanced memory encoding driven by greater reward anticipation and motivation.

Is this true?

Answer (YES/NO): NO